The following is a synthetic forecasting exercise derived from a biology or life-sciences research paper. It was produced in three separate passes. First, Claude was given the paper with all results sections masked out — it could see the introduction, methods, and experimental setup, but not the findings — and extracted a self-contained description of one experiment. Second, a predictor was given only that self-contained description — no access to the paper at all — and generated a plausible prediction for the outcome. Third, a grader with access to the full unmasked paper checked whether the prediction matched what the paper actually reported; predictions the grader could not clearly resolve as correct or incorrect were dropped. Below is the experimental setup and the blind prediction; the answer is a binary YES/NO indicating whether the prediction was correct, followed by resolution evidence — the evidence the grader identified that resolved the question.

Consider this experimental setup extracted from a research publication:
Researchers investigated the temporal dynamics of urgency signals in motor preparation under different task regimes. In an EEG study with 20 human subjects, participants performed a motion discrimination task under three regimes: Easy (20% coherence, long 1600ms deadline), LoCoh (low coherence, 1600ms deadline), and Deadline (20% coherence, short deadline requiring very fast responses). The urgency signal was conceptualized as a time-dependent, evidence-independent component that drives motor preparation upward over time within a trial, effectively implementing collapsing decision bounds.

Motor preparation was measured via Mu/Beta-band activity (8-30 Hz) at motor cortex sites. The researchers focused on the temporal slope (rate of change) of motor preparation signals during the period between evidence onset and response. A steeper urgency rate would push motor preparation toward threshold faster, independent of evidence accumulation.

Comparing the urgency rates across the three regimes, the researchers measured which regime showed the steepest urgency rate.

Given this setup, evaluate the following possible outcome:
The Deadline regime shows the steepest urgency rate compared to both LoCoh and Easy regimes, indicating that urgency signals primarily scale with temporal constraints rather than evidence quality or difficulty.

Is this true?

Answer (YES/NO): NO